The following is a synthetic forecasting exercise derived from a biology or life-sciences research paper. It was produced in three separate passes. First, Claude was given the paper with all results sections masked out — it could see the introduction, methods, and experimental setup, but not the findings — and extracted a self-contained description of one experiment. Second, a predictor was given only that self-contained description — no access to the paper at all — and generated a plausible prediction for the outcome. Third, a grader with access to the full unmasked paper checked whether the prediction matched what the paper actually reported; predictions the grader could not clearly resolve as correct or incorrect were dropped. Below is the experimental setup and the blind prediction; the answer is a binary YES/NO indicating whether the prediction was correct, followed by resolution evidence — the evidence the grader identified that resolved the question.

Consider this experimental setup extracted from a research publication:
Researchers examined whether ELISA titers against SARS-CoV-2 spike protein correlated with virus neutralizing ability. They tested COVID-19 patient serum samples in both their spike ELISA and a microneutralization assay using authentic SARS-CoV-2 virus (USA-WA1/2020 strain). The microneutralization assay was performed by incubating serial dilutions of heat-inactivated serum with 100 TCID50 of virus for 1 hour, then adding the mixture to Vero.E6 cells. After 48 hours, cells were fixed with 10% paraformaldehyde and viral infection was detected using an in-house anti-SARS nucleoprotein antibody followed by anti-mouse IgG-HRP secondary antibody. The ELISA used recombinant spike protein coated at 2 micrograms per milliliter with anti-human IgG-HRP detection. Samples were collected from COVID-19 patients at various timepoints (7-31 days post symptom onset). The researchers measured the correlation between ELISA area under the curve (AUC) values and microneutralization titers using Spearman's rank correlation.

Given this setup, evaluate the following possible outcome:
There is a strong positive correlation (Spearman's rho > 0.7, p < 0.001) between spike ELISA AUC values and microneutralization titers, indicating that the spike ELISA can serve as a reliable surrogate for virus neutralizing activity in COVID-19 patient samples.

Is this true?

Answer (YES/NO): YES